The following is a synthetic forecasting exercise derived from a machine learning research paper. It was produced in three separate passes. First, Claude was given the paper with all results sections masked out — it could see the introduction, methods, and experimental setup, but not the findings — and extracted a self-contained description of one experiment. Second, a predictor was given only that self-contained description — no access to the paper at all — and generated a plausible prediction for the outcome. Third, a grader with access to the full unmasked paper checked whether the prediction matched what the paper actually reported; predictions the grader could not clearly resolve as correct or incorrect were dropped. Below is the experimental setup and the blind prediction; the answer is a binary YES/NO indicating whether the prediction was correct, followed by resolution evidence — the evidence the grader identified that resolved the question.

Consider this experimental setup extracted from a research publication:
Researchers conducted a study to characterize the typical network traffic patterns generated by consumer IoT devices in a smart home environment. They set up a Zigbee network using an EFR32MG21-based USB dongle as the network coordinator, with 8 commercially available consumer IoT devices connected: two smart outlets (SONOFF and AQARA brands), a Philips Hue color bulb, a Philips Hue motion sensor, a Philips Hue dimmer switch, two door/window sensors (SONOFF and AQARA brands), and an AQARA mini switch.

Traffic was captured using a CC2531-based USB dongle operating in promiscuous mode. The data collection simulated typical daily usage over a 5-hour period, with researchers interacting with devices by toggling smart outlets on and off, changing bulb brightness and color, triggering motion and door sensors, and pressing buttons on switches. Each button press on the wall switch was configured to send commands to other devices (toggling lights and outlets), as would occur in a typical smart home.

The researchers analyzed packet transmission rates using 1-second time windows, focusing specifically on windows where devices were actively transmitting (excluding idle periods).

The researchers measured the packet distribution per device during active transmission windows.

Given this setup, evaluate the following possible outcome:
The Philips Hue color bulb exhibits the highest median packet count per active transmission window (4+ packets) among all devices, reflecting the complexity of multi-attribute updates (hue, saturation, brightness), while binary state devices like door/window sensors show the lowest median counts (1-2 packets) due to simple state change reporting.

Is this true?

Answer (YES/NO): NO